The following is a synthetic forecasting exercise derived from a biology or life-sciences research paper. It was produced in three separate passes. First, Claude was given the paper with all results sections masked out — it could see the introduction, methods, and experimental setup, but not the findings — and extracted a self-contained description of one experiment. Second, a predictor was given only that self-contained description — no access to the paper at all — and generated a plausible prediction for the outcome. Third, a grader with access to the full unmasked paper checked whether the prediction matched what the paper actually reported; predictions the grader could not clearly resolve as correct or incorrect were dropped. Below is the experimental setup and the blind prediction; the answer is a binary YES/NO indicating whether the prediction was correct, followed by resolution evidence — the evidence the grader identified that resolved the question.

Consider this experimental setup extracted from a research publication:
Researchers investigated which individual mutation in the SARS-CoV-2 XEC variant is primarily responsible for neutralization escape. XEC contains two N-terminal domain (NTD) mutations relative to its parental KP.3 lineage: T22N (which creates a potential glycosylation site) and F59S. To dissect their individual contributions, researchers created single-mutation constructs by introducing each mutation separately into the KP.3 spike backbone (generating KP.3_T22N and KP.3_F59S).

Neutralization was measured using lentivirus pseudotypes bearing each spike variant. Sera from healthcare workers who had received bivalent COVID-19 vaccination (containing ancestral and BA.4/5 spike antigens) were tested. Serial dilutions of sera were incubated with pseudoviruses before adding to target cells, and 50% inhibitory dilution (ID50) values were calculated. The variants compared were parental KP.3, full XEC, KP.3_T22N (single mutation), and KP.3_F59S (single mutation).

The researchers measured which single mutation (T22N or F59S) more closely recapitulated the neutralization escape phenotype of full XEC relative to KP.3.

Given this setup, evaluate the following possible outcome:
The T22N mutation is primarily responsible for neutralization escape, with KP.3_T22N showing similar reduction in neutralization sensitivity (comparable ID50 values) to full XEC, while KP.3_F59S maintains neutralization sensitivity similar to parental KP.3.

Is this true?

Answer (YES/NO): NO